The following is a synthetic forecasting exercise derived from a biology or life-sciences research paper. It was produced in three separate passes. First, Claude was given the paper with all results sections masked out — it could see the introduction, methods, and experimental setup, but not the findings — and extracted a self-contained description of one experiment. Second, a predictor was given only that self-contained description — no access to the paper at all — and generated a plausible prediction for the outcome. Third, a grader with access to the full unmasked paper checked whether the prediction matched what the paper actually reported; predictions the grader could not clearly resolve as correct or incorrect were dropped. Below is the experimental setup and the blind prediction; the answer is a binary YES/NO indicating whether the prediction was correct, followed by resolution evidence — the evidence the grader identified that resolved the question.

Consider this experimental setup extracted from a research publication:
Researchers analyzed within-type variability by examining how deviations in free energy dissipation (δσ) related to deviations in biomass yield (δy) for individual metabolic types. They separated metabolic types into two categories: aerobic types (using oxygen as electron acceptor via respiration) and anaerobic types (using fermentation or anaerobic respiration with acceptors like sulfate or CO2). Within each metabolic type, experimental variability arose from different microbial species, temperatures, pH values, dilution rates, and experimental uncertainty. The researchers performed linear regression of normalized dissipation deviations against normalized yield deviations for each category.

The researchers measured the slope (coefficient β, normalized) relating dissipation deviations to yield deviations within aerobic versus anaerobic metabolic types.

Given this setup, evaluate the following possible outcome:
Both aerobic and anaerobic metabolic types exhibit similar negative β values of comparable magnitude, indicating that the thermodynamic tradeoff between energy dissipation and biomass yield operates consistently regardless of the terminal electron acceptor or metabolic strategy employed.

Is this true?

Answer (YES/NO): NO